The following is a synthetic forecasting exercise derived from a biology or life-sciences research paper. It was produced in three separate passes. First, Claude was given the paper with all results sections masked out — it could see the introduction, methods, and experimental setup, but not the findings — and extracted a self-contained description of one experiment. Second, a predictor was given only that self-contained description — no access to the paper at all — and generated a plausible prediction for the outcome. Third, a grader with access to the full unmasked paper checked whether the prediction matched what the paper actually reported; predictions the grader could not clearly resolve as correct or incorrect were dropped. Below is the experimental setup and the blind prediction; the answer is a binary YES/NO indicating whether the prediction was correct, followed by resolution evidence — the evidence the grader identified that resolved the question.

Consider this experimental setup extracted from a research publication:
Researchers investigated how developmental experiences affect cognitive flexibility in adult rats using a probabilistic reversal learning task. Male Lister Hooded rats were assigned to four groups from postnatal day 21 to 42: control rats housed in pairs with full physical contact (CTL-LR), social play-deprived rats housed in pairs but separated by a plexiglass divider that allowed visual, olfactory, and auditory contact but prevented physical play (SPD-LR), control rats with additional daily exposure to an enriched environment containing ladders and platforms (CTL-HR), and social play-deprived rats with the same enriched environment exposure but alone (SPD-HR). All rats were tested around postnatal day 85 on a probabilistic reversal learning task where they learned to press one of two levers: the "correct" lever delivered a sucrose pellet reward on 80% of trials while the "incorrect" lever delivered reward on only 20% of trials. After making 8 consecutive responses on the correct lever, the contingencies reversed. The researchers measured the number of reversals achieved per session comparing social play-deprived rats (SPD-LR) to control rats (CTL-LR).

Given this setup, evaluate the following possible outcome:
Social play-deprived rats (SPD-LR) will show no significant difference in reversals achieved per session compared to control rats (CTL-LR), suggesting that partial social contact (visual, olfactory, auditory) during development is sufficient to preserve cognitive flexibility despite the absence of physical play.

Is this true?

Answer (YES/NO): YES